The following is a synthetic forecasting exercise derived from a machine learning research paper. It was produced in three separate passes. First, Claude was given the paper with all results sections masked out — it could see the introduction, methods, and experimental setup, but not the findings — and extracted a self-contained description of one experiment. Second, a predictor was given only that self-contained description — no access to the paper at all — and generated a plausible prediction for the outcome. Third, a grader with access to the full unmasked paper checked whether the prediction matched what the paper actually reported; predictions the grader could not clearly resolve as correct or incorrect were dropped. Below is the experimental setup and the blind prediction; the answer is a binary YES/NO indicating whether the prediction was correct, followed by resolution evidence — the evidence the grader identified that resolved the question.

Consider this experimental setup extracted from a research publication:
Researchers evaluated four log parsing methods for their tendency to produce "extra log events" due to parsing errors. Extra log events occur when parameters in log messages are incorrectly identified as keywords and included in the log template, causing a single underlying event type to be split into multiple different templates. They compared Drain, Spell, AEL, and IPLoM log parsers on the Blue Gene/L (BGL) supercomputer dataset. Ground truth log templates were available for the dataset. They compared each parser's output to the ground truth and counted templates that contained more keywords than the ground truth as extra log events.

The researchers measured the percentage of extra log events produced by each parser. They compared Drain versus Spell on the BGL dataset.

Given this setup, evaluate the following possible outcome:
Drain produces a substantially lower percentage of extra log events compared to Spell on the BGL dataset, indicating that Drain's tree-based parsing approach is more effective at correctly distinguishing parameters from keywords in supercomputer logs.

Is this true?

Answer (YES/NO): YES